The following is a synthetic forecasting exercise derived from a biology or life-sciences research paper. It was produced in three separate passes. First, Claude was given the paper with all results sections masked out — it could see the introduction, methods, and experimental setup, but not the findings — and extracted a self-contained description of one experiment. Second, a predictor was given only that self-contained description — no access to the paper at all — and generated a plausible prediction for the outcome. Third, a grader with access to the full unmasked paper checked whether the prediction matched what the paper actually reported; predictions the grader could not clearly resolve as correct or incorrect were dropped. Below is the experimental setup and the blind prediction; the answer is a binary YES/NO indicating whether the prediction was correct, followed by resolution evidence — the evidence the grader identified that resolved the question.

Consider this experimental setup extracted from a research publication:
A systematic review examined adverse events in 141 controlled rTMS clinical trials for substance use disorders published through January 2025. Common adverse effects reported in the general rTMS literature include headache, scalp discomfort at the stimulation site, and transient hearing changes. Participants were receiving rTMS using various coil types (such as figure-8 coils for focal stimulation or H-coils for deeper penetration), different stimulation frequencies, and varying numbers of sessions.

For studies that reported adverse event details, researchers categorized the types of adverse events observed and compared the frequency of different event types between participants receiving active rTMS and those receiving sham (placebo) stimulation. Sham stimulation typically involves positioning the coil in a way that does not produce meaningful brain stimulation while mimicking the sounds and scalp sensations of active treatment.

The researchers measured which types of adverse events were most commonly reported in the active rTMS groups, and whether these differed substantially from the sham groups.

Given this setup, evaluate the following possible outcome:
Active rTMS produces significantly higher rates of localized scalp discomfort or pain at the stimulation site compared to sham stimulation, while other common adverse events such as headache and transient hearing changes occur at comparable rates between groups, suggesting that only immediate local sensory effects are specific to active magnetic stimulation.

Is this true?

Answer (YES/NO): NO